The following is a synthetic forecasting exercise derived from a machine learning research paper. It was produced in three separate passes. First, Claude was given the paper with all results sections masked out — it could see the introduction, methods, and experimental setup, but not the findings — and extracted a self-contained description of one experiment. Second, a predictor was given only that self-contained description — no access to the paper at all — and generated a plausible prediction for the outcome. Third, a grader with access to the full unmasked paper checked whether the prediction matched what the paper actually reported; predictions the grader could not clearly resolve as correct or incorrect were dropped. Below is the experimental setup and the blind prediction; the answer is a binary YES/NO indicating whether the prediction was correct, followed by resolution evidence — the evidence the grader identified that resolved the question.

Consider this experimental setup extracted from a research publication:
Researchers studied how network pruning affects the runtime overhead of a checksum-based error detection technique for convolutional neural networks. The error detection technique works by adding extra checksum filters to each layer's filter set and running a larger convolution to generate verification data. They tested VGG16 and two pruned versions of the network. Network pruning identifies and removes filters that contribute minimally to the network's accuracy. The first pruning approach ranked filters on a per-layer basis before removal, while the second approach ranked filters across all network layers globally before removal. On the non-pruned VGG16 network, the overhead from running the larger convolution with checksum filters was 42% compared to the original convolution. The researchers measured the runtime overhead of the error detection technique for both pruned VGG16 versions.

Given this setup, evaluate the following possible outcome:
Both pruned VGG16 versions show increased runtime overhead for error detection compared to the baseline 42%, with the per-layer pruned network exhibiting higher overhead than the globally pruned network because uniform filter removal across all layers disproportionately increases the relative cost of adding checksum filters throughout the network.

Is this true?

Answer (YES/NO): NO